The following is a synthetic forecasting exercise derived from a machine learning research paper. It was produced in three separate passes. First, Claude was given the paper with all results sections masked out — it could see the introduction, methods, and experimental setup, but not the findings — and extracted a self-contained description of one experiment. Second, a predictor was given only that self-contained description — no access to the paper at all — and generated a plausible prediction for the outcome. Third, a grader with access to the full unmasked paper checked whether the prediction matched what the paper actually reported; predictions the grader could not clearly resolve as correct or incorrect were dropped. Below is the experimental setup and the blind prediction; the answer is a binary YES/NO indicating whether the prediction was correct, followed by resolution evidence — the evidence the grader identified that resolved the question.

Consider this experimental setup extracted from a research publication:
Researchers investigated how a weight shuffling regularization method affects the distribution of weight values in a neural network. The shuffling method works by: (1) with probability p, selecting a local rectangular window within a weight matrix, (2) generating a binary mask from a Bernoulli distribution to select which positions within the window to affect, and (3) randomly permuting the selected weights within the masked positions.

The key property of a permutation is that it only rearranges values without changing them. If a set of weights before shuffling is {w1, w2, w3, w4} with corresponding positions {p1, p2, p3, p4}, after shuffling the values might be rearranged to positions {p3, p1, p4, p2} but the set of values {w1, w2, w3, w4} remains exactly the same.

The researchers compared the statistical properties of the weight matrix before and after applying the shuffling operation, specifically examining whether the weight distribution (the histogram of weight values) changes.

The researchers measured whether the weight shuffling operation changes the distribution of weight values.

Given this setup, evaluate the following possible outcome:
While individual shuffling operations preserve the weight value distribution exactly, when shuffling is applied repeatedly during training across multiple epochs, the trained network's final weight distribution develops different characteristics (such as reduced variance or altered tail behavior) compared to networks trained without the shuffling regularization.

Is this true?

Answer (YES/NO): YES